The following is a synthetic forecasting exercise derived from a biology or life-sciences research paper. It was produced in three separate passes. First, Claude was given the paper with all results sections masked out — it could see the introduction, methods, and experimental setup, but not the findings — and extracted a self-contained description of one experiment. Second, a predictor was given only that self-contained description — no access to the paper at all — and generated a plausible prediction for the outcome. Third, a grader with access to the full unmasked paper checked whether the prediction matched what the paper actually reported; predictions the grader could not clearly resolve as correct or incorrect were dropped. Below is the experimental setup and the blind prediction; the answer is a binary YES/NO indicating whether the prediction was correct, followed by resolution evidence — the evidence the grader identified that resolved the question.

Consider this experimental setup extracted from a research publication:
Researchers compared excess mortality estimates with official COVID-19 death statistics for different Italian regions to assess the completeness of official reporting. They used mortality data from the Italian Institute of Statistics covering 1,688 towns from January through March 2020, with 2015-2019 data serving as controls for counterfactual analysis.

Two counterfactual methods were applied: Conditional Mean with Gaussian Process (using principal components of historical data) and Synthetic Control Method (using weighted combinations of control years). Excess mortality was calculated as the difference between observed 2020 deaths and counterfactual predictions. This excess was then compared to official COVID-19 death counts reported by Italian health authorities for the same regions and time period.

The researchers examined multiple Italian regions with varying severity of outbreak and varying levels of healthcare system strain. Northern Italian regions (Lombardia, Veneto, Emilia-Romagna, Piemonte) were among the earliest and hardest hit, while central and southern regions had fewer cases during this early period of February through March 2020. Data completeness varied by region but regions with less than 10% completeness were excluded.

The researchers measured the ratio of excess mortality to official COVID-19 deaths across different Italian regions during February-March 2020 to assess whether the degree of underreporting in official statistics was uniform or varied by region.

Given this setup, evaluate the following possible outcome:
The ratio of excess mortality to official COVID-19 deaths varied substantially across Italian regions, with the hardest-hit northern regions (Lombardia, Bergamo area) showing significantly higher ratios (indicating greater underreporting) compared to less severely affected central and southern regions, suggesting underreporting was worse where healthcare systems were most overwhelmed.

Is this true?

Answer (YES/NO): NO